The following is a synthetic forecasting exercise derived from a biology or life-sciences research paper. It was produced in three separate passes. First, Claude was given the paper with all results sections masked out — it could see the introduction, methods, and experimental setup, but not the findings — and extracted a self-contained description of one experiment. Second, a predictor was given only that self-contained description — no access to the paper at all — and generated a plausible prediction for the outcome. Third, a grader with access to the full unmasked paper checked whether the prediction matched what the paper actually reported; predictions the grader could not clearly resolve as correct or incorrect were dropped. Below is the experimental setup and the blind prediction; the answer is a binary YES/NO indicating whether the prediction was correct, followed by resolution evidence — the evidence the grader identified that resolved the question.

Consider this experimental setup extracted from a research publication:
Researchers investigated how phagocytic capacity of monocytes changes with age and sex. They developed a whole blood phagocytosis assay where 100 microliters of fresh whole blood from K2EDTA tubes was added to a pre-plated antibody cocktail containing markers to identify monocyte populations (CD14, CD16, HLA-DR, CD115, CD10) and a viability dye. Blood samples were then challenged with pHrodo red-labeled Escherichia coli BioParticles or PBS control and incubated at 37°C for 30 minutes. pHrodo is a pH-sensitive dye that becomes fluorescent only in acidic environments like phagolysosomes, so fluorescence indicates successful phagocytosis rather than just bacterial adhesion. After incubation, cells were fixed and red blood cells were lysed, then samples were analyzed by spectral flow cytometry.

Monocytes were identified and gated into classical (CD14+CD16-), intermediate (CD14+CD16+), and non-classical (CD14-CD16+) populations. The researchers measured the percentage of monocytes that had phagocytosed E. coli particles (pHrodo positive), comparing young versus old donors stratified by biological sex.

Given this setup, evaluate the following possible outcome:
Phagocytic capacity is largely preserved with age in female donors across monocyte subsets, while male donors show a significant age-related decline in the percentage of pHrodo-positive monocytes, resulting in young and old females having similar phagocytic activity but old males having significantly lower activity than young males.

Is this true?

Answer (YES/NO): NO